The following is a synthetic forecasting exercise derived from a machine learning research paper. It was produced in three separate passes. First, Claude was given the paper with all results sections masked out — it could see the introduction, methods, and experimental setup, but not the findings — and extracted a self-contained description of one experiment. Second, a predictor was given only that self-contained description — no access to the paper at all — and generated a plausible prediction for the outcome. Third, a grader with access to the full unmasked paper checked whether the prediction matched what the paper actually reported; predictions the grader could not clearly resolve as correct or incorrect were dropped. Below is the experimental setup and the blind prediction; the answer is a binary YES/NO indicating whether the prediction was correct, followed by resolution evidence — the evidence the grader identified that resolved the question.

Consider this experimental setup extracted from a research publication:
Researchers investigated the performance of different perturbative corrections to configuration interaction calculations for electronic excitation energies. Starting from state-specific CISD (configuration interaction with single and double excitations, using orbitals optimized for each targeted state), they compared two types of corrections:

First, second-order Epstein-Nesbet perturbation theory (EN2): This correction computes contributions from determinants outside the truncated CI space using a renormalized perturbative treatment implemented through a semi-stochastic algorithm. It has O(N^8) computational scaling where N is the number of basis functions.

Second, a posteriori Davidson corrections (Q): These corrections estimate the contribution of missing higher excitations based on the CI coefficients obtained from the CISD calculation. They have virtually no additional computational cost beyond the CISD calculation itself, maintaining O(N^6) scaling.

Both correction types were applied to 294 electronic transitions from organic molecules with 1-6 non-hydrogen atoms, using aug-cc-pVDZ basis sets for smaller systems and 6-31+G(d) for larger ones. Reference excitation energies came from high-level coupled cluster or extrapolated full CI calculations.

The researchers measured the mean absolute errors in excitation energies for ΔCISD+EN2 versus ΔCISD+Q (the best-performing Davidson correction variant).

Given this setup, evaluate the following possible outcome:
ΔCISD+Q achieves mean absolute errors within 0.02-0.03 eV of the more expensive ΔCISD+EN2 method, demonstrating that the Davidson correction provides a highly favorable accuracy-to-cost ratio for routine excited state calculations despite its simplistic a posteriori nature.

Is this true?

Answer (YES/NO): YES